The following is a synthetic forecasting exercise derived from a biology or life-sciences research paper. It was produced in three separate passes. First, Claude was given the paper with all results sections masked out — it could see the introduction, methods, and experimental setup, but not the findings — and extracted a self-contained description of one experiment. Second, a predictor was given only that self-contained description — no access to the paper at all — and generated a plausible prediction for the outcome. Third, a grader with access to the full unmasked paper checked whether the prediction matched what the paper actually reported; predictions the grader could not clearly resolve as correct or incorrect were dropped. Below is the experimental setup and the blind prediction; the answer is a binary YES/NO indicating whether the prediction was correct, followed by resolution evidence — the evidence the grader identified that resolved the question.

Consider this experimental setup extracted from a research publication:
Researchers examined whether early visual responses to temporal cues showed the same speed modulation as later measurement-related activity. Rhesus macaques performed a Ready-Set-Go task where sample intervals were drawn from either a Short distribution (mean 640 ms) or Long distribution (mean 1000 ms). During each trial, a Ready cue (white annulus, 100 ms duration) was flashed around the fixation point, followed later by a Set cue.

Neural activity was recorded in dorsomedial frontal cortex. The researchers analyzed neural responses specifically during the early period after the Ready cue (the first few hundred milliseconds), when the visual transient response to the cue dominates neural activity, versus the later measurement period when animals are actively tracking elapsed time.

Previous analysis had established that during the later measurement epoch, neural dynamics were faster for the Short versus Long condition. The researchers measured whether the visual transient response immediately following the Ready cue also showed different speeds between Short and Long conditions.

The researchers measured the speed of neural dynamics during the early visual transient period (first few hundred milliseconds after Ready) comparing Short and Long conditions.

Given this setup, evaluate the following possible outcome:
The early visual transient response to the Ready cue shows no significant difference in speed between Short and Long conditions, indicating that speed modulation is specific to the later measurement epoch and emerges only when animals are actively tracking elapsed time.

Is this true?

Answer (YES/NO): YES